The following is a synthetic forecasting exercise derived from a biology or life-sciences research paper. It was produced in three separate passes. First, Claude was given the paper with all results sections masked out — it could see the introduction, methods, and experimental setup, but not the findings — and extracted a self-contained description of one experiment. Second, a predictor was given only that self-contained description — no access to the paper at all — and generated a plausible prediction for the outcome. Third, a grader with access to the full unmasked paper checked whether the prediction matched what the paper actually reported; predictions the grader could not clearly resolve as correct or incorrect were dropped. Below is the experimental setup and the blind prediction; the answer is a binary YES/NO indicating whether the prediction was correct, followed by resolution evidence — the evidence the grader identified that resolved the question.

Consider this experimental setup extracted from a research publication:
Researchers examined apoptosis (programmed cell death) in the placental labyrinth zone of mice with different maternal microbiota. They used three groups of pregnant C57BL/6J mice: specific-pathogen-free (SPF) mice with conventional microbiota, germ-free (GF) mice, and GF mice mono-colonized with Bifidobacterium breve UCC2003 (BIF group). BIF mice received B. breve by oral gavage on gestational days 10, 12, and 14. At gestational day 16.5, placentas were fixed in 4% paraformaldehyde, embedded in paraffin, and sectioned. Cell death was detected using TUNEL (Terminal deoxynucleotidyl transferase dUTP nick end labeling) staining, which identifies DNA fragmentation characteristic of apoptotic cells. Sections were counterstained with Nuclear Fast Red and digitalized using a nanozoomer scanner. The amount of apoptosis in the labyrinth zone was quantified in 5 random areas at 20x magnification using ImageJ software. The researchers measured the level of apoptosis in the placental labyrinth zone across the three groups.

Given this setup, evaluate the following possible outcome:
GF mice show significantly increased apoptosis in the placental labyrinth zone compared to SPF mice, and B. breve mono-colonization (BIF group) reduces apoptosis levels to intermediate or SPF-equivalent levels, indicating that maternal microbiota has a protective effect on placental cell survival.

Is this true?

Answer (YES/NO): NO